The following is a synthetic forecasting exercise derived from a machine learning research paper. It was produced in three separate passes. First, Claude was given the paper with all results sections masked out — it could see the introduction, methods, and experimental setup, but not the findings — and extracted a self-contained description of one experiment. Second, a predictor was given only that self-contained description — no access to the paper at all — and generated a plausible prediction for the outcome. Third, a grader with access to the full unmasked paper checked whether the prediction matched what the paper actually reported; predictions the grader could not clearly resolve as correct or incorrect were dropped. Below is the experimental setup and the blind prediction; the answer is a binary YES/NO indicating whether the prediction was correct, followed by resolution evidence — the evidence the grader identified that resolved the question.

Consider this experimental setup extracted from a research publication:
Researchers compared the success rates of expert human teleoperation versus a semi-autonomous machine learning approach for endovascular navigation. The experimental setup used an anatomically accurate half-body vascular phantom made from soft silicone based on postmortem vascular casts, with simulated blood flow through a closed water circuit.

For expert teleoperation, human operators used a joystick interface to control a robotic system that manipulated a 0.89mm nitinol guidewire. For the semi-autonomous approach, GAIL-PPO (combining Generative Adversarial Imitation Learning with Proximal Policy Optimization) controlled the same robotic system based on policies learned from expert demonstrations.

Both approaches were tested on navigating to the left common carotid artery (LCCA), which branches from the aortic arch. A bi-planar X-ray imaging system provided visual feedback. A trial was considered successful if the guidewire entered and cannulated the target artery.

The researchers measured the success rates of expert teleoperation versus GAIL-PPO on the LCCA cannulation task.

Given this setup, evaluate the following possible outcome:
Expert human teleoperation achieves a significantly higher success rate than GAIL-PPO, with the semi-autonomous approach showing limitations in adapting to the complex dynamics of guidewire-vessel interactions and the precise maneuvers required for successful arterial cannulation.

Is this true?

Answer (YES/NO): YES